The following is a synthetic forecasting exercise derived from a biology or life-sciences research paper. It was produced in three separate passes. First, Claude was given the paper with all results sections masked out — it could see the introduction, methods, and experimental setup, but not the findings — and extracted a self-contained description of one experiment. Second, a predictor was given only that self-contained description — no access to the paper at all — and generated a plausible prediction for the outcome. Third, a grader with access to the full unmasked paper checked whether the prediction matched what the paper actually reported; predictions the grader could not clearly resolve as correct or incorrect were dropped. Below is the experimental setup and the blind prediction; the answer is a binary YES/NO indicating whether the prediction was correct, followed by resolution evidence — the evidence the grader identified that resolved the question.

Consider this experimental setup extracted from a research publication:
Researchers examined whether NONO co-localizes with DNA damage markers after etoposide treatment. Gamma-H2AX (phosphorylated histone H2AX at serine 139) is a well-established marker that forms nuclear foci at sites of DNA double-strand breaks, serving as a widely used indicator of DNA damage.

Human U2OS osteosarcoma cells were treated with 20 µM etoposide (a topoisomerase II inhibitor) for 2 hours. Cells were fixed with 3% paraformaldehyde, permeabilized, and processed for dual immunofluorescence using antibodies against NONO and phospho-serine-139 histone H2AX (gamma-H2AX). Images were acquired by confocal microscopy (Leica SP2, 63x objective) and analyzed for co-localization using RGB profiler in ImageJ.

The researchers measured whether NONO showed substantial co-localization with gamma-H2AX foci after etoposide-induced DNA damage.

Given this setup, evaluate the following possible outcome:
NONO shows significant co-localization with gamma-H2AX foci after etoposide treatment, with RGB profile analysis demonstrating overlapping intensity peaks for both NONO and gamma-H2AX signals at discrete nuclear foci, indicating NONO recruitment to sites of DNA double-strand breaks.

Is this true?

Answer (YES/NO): NO